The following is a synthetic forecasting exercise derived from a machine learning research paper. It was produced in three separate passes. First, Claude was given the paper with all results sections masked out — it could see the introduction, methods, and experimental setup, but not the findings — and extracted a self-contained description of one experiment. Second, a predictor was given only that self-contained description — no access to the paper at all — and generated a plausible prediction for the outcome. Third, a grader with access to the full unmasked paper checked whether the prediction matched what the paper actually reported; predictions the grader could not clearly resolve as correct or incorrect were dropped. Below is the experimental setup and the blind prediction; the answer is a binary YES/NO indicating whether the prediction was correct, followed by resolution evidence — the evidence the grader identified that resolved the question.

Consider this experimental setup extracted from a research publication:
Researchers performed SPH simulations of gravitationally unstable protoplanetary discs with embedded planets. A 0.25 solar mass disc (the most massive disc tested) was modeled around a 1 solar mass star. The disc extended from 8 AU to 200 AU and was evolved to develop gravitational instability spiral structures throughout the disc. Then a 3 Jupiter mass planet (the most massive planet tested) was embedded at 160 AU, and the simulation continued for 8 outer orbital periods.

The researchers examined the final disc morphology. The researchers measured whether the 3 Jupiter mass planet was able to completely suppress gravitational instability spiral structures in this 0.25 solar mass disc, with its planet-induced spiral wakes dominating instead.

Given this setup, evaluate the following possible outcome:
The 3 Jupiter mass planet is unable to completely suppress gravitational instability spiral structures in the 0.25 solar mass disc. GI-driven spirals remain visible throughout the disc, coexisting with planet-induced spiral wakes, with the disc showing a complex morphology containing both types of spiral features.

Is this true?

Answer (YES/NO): NO